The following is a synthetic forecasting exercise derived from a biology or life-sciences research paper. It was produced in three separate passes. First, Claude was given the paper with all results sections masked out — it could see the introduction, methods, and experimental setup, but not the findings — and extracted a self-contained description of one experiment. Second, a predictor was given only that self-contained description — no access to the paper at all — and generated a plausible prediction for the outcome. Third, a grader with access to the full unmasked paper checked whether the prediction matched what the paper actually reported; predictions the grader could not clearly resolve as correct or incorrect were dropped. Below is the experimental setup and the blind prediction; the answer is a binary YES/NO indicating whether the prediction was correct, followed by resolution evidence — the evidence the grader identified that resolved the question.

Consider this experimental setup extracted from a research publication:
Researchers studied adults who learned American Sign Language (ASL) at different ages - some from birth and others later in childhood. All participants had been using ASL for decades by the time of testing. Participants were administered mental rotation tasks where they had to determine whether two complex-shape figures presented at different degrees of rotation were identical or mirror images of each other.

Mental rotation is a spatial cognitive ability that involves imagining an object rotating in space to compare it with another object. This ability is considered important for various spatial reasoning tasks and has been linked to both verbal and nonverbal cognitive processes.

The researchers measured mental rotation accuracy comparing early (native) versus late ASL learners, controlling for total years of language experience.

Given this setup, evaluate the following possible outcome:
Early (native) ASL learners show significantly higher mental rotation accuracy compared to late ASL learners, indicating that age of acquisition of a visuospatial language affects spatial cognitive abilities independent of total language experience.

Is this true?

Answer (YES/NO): YES